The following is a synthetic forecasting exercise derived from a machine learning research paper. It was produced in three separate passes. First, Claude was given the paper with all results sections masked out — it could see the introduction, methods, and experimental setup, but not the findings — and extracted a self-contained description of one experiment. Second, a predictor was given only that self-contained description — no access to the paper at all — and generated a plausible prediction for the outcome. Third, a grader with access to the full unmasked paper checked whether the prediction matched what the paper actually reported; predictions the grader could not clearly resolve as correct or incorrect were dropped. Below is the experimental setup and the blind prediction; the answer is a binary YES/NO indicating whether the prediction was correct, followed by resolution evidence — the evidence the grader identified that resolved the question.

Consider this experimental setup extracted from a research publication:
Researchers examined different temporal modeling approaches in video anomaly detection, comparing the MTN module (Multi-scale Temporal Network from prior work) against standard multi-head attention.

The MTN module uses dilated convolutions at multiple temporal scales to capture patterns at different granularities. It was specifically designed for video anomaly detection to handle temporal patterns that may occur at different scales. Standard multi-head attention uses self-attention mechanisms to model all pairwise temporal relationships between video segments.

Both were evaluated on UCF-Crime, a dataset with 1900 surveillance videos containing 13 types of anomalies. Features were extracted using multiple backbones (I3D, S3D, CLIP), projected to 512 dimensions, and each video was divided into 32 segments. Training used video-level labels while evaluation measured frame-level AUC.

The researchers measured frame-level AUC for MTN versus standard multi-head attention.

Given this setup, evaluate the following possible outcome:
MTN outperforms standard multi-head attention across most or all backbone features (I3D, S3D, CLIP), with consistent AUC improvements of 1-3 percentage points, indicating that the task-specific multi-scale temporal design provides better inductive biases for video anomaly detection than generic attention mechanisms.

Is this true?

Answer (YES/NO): NO